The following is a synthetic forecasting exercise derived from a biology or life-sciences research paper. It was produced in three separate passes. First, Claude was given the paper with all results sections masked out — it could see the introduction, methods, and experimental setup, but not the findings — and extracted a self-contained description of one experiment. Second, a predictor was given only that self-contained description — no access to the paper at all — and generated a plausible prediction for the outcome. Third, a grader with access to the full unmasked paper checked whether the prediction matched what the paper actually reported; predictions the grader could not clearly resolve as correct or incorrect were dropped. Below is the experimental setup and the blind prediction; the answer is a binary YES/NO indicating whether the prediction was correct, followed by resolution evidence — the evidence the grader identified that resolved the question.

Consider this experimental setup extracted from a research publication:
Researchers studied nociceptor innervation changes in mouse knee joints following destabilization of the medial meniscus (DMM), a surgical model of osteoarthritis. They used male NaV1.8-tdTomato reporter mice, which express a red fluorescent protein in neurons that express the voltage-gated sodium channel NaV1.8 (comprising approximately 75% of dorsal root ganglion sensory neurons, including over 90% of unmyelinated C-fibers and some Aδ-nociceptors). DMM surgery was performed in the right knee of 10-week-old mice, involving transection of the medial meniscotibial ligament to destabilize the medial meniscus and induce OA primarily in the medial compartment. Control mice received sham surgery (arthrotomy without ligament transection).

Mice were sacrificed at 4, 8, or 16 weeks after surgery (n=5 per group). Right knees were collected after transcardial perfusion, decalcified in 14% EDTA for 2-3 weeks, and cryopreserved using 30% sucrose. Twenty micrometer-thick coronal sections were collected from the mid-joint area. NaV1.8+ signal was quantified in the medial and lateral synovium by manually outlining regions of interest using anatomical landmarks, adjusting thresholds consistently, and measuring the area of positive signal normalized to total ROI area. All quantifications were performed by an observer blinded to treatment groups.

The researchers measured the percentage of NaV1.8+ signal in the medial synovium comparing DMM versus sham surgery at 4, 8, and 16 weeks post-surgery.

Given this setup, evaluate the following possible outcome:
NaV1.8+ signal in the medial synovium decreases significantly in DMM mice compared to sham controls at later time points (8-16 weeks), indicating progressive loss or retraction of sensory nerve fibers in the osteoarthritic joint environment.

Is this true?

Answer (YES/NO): NO